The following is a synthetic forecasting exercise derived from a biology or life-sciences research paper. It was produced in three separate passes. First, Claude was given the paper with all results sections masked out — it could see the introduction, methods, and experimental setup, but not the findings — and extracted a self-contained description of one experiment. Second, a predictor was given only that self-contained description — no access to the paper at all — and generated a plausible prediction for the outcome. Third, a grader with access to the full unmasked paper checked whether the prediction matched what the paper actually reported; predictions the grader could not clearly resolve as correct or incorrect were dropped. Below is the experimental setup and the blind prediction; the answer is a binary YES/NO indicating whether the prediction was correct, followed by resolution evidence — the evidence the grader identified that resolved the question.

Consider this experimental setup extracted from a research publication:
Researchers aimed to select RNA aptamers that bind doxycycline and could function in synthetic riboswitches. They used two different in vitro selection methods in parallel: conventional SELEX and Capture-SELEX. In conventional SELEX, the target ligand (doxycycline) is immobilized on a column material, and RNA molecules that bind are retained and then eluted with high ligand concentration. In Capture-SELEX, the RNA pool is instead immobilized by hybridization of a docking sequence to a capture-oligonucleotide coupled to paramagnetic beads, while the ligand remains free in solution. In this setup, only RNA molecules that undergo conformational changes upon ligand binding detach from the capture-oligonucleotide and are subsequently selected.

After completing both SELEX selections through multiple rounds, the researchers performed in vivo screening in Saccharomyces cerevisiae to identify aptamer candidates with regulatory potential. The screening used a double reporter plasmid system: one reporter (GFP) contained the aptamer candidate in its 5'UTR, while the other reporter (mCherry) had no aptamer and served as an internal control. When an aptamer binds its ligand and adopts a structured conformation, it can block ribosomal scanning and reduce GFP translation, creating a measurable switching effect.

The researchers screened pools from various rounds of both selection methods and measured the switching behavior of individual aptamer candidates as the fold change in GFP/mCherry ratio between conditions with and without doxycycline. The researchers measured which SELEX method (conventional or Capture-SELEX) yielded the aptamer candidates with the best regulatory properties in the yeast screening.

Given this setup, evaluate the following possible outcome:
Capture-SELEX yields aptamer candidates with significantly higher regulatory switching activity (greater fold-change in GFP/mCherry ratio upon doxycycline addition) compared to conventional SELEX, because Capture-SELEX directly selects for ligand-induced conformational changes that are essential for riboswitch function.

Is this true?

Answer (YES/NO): YES